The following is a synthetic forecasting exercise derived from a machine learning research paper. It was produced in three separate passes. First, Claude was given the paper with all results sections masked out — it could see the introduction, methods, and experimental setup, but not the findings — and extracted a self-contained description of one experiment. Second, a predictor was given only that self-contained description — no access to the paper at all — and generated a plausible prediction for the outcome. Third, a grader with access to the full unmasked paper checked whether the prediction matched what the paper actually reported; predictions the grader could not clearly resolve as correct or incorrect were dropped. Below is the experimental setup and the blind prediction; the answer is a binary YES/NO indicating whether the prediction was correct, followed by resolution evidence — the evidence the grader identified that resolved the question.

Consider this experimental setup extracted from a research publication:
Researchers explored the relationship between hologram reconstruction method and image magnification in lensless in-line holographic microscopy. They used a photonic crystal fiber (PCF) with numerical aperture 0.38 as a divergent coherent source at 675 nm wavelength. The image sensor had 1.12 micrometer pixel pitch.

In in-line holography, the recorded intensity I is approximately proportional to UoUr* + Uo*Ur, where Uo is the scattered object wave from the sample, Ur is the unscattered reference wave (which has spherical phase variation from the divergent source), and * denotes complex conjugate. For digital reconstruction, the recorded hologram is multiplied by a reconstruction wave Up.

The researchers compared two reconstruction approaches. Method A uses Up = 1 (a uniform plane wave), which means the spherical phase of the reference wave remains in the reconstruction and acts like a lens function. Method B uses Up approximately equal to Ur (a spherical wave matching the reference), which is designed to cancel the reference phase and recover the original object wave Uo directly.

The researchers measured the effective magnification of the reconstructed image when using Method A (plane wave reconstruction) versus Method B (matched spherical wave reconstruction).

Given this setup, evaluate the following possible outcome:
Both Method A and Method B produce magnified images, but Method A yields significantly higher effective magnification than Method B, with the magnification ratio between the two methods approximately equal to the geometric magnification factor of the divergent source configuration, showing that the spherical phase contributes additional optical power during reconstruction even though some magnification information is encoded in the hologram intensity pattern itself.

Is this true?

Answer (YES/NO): NO